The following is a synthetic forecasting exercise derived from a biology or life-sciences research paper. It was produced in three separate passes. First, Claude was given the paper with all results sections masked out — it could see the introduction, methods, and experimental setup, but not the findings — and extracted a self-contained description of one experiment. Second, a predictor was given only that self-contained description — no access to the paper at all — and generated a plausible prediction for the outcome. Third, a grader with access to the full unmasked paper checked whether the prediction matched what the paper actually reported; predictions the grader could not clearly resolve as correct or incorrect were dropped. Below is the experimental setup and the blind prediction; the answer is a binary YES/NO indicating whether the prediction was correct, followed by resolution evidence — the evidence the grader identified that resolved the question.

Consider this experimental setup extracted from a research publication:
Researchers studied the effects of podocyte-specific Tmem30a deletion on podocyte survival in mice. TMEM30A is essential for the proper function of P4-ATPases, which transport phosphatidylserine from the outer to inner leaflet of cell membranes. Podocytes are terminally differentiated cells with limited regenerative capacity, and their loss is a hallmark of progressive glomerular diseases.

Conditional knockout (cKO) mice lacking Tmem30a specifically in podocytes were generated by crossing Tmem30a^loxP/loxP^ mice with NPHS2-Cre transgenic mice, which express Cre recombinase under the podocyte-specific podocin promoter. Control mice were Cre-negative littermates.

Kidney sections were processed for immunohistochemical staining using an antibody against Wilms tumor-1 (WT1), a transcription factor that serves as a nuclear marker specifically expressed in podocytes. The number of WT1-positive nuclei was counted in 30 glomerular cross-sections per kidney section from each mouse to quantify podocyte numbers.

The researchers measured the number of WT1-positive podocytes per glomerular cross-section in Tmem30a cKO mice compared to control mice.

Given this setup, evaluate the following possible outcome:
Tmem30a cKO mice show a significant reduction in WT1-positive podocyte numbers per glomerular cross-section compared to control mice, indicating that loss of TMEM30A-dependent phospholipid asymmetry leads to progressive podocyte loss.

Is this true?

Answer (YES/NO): YES